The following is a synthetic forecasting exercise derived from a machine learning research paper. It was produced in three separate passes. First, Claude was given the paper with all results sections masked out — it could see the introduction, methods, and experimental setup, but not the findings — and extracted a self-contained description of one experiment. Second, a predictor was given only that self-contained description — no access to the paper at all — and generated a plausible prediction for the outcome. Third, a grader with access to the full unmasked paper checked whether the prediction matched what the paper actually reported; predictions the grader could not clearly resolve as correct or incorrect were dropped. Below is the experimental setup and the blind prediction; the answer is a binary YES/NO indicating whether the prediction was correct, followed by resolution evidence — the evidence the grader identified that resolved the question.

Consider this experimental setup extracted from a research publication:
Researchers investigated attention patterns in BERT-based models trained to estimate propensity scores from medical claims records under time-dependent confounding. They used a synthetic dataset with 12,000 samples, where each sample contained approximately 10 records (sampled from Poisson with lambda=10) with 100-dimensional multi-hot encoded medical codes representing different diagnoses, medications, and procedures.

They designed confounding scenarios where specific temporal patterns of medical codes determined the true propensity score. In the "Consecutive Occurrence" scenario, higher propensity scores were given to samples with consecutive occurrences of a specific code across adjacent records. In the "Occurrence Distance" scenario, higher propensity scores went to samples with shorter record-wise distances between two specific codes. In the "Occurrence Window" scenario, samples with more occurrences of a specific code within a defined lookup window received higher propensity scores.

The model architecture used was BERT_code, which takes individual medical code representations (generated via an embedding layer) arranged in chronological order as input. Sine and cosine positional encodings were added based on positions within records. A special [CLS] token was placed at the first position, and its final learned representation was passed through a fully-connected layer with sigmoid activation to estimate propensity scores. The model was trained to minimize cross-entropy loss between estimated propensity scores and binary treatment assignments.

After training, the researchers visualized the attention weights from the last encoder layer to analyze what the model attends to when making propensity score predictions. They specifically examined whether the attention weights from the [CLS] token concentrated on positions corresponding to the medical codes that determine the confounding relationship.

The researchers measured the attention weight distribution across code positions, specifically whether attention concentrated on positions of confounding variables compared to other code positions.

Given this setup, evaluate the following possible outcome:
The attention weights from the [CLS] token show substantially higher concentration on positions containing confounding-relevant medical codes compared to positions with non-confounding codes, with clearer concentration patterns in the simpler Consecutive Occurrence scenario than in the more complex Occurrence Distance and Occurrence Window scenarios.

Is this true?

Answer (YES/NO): NO